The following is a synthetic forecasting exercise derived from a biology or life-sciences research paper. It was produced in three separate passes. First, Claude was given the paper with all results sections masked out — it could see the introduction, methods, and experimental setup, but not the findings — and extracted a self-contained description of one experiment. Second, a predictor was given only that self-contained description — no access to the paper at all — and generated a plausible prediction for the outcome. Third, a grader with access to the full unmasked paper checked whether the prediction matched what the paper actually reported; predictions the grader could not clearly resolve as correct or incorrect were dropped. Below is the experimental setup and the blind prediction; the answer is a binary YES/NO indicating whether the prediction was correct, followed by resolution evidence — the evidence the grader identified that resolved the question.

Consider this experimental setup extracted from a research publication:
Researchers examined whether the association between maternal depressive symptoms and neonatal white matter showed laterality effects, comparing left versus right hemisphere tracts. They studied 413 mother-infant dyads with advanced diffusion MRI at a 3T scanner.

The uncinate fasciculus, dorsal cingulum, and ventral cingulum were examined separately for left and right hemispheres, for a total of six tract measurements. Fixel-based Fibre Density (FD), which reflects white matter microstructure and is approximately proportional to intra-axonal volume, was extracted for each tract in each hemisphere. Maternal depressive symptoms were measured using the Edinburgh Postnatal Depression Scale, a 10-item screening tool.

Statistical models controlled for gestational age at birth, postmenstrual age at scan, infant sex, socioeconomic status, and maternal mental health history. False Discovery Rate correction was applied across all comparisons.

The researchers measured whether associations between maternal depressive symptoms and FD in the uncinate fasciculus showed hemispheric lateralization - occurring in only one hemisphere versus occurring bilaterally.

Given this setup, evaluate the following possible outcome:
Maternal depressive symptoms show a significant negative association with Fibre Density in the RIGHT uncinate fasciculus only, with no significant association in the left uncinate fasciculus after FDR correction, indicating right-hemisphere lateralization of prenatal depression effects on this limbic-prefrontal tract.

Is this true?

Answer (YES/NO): NO